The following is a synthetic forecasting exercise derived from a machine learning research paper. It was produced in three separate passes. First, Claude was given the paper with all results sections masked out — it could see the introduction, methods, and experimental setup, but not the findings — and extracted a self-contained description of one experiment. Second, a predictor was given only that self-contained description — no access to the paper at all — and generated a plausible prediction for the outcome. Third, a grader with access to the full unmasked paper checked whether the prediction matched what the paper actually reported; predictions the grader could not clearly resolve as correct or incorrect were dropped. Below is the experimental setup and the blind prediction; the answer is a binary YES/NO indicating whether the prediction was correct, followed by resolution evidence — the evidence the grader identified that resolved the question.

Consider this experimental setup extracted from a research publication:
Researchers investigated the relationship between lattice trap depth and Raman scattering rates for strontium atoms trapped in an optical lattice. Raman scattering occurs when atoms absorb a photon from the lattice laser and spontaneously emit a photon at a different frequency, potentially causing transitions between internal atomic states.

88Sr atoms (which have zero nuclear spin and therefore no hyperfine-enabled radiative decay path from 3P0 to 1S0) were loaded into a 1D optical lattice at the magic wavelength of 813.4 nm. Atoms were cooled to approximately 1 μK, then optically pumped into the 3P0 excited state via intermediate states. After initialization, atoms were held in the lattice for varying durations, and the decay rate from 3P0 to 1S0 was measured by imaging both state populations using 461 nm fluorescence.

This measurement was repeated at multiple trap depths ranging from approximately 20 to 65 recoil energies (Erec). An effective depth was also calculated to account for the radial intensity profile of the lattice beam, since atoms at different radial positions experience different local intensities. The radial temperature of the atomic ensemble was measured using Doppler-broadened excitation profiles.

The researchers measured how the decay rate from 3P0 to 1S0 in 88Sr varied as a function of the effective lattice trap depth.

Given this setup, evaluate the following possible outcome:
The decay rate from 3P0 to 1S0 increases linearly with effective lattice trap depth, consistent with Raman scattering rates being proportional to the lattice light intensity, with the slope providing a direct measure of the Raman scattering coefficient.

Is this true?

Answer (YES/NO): YES